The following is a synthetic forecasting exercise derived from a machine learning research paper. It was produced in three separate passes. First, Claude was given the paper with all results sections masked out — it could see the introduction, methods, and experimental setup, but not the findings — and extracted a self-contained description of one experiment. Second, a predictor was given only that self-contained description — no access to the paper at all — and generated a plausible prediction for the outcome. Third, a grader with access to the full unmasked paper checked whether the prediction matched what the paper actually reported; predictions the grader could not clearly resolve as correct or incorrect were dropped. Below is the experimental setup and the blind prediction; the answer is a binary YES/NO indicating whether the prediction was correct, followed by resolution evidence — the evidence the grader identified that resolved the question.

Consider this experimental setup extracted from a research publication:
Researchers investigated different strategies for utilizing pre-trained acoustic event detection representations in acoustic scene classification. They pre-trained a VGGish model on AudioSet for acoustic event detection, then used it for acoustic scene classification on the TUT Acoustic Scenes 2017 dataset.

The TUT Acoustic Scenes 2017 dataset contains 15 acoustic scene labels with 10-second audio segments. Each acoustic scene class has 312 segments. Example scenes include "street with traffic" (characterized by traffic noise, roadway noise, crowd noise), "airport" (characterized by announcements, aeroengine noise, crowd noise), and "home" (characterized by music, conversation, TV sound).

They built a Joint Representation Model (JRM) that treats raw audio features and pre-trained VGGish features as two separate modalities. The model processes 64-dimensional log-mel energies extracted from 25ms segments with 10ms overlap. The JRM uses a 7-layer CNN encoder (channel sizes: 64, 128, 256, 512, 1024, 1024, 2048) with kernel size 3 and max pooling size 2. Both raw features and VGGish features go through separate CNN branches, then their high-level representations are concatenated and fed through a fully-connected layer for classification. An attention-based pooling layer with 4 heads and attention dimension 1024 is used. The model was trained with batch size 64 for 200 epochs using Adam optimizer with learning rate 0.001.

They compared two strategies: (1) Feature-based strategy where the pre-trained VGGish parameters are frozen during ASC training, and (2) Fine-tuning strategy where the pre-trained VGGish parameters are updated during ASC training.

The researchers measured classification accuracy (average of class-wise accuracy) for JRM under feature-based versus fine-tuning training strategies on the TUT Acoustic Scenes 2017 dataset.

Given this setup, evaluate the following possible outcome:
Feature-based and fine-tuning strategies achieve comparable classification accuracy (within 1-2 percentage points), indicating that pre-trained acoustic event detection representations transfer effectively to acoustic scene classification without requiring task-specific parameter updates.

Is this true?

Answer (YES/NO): YES